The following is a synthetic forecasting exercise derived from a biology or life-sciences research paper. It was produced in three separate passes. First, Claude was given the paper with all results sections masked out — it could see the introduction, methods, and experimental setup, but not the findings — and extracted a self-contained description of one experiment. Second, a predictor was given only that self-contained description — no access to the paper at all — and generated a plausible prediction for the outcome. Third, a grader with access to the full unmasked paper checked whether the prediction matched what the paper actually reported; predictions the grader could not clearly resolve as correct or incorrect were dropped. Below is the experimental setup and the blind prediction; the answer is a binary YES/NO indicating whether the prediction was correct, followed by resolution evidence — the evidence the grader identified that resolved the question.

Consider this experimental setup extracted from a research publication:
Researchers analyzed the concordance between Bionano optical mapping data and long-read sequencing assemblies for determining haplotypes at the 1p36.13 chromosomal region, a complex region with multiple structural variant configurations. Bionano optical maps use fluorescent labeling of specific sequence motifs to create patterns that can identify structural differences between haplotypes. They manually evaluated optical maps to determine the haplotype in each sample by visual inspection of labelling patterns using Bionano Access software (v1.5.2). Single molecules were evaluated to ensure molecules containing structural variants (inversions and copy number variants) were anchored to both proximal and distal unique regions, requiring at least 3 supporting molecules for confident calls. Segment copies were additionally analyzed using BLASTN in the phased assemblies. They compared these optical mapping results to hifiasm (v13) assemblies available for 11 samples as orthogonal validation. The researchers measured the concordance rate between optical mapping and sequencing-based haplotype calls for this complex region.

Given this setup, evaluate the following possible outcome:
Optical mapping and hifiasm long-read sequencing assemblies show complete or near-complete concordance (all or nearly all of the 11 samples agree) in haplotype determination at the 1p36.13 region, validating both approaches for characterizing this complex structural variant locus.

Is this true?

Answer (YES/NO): NO